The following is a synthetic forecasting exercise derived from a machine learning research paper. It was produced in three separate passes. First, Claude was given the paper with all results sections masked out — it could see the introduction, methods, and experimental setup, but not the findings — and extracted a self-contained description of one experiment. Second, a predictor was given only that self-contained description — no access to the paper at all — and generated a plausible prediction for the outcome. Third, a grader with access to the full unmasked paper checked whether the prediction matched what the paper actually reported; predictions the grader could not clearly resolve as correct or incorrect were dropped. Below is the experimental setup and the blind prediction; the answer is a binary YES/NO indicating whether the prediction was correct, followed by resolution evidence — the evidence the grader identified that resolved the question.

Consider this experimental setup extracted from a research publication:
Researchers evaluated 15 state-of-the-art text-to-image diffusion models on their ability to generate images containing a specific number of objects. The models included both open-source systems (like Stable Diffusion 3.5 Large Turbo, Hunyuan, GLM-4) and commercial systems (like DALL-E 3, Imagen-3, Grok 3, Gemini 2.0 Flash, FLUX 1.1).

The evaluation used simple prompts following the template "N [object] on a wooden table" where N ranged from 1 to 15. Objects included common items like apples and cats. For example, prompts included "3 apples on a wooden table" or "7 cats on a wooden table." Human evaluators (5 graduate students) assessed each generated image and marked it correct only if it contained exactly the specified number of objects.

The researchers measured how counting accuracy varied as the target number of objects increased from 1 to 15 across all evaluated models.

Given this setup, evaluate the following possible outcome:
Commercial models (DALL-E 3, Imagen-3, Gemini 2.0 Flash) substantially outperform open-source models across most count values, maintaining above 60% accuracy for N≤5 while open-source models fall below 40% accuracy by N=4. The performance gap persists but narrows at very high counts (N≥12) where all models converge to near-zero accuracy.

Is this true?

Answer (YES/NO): NO